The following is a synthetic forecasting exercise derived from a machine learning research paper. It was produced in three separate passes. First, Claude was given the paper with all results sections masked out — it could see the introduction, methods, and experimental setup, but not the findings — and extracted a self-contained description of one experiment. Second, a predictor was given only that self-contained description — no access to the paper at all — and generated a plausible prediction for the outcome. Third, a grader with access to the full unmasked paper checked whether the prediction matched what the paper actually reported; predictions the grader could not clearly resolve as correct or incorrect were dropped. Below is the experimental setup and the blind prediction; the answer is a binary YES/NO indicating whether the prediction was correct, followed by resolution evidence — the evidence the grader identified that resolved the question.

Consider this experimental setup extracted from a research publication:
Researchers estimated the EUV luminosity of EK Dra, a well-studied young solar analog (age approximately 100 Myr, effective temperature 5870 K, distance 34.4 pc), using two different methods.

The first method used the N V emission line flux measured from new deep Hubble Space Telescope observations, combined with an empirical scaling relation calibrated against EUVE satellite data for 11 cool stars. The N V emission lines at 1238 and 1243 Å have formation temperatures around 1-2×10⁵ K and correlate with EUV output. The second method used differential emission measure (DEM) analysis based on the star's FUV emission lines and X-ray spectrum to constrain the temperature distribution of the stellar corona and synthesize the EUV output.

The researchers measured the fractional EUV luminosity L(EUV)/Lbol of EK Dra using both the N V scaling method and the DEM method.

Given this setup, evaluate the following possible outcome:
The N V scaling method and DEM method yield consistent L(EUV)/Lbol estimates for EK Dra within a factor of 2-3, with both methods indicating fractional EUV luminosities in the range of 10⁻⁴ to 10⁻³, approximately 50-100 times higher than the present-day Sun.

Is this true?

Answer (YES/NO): NO